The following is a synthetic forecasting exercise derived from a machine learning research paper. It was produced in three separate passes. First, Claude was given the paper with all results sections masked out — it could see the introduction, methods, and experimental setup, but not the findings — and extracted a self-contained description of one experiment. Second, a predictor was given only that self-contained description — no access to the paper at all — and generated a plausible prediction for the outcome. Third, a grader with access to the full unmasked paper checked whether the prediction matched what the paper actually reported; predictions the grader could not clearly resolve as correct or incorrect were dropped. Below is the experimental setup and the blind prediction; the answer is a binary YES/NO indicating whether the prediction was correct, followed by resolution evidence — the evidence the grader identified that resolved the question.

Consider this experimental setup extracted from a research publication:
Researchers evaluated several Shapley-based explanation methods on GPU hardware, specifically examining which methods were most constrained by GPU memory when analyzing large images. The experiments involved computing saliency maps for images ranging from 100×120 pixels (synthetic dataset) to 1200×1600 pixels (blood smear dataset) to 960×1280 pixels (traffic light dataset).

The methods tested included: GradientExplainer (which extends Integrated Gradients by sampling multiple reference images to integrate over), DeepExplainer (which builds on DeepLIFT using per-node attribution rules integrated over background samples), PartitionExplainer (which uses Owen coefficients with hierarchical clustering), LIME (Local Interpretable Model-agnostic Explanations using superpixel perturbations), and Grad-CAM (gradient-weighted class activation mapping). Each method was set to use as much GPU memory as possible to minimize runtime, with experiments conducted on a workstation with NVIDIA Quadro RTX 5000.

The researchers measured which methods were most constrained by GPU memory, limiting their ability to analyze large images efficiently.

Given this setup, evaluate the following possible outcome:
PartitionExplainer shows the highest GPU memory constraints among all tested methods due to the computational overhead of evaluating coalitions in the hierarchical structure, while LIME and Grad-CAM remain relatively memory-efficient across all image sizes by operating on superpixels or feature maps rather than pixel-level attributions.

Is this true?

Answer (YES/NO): NO